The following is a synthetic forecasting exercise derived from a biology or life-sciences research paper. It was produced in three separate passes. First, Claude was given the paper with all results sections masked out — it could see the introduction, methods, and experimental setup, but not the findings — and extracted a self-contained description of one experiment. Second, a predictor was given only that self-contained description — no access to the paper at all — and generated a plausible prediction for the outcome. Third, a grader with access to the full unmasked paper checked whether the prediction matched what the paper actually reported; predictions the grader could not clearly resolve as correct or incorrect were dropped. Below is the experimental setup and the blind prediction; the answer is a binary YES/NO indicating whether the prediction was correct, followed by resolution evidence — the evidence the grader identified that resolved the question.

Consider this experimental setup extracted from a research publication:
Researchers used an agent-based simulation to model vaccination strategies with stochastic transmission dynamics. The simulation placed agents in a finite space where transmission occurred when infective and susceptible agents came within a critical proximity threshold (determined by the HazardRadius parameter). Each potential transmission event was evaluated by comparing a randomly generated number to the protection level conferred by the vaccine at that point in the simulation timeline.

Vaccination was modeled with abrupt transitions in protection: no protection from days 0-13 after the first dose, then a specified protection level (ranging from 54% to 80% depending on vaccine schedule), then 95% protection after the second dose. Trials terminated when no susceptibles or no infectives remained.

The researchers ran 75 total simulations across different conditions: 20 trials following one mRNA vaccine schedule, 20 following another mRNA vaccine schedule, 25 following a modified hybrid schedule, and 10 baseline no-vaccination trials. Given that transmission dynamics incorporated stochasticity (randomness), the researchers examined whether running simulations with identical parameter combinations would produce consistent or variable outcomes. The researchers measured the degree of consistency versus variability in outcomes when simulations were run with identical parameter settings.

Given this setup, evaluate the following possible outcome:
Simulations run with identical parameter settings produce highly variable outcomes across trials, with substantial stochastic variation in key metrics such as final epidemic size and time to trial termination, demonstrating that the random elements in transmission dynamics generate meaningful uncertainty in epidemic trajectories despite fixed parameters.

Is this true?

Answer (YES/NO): YES